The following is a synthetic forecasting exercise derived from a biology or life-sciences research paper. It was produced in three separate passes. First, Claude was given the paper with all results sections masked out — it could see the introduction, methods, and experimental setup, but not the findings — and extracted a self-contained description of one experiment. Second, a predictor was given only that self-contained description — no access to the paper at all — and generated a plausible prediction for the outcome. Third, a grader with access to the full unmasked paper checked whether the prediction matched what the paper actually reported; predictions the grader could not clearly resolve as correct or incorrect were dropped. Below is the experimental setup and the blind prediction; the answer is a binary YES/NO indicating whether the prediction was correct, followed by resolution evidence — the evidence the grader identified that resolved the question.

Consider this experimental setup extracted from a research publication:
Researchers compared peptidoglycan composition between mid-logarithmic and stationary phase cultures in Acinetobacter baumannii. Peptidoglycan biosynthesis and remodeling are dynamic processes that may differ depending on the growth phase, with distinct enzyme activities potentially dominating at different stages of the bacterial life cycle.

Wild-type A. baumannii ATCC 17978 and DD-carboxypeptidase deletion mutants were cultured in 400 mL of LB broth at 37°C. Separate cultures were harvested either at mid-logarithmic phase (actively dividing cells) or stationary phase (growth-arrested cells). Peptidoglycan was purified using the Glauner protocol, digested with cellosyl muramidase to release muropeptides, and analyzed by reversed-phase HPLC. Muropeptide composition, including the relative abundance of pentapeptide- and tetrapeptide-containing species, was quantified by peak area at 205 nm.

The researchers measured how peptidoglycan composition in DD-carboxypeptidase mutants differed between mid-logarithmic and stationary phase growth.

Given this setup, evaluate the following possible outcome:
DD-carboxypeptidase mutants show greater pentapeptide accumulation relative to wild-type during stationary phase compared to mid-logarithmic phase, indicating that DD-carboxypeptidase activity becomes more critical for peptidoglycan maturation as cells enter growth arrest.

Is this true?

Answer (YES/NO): NO